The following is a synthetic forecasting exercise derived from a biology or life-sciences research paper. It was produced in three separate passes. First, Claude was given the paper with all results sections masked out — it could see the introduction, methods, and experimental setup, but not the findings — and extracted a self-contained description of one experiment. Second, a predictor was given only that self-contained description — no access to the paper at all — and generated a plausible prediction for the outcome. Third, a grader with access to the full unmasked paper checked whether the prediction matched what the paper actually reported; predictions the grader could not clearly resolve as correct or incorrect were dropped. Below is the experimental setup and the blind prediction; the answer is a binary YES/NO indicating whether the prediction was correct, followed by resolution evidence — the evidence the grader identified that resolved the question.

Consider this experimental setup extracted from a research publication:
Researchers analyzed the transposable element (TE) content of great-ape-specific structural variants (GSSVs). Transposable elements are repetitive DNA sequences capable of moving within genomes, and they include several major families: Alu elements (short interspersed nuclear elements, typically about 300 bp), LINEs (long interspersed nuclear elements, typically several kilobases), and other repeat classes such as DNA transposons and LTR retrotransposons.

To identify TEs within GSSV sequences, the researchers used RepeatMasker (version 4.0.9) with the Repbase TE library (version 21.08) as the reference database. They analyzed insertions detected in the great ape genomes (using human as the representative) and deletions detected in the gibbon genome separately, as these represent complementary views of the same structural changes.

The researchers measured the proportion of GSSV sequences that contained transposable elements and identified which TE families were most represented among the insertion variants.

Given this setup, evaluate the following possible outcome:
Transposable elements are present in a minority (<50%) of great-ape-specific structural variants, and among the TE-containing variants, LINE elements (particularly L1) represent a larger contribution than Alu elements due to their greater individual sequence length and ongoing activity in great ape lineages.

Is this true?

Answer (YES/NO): NO